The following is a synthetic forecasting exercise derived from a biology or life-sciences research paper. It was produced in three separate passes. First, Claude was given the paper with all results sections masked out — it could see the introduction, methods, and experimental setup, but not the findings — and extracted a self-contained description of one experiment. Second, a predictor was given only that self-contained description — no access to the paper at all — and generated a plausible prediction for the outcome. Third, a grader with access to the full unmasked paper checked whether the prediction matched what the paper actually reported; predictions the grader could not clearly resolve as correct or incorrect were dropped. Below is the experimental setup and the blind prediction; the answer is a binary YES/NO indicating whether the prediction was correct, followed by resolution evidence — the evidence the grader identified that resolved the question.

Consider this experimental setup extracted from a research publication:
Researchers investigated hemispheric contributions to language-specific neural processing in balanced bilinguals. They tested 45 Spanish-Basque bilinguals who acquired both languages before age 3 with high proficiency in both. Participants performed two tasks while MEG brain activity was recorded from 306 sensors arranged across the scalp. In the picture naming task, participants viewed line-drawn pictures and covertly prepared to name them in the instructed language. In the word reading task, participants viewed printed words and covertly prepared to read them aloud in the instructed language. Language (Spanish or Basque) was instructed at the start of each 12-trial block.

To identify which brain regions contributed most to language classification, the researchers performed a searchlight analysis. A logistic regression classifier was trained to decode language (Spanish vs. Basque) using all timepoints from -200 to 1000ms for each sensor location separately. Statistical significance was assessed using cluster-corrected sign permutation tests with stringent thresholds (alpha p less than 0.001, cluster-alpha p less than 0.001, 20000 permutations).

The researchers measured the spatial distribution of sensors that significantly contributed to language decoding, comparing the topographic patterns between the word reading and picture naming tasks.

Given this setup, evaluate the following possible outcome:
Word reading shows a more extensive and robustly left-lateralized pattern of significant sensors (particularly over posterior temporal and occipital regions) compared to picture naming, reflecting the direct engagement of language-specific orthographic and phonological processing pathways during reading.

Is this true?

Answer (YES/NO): YES